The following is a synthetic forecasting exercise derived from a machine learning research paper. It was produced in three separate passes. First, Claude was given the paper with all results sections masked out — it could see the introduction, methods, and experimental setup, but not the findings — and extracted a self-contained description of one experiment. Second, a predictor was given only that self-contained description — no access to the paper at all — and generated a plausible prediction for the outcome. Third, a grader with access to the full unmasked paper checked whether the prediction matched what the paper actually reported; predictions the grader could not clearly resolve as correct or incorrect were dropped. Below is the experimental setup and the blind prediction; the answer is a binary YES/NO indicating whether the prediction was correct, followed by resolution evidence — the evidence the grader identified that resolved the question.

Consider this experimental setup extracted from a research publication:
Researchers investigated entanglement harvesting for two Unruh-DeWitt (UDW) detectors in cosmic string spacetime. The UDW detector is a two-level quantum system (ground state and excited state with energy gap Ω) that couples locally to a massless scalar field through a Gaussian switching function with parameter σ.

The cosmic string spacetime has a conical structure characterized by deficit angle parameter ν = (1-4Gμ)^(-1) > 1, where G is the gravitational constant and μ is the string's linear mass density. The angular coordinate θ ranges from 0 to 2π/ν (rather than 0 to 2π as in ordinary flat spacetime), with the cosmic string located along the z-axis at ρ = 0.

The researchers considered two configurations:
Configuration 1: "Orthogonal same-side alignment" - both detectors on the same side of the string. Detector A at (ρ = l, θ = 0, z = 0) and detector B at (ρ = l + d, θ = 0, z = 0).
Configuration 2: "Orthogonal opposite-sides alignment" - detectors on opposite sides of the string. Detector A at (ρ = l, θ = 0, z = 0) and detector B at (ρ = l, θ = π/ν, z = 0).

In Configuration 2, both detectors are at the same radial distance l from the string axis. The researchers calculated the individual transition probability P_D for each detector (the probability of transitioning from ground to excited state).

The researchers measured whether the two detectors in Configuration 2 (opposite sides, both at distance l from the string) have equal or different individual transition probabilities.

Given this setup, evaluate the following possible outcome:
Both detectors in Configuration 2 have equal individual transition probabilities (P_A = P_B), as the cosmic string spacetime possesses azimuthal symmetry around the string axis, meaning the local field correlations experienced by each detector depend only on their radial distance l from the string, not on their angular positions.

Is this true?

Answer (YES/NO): YES